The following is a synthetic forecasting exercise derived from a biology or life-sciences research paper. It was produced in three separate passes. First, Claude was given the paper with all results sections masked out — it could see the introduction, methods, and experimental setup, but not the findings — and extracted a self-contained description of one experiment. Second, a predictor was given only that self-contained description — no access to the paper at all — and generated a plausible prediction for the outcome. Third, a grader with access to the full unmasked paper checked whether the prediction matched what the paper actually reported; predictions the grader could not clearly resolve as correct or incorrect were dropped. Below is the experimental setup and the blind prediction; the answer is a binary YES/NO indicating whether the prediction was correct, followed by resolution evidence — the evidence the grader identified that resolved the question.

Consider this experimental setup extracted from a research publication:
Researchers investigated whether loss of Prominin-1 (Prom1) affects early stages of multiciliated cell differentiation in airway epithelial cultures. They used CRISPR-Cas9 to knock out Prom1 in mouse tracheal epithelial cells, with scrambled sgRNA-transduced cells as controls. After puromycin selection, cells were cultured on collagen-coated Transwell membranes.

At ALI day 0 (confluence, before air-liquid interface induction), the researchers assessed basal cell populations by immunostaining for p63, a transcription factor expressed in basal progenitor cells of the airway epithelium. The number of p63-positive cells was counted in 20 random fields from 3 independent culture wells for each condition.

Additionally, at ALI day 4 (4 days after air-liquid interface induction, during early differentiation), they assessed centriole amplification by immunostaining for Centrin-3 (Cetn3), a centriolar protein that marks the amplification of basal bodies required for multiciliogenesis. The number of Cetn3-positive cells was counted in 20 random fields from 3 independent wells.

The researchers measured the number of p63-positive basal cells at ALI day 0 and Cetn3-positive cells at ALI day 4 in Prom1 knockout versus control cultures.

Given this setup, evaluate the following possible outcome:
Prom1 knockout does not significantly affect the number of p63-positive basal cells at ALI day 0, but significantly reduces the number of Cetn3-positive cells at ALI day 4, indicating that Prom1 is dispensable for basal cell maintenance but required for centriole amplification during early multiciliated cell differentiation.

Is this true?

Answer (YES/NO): NO